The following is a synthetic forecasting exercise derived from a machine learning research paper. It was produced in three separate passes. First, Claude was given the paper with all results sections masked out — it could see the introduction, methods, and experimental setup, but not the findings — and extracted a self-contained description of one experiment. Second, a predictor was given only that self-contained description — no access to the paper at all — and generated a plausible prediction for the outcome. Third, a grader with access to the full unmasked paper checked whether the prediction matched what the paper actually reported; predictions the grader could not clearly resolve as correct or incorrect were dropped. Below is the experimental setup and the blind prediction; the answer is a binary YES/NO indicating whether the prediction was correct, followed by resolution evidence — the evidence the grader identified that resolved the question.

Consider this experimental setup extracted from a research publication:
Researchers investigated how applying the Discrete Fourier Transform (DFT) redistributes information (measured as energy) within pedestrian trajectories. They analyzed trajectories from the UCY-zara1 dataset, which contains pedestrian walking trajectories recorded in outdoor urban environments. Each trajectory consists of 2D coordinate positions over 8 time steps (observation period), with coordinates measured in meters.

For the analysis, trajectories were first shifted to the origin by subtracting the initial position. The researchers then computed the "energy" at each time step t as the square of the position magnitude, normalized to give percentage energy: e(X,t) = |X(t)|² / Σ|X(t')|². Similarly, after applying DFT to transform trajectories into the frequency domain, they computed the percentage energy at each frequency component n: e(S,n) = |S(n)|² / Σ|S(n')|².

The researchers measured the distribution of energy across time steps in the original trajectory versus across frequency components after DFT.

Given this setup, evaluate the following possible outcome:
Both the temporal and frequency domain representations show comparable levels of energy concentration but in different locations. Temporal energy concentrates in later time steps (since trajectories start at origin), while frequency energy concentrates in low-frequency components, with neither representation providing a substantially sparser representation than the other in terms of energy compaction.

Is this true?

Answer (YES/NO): NO